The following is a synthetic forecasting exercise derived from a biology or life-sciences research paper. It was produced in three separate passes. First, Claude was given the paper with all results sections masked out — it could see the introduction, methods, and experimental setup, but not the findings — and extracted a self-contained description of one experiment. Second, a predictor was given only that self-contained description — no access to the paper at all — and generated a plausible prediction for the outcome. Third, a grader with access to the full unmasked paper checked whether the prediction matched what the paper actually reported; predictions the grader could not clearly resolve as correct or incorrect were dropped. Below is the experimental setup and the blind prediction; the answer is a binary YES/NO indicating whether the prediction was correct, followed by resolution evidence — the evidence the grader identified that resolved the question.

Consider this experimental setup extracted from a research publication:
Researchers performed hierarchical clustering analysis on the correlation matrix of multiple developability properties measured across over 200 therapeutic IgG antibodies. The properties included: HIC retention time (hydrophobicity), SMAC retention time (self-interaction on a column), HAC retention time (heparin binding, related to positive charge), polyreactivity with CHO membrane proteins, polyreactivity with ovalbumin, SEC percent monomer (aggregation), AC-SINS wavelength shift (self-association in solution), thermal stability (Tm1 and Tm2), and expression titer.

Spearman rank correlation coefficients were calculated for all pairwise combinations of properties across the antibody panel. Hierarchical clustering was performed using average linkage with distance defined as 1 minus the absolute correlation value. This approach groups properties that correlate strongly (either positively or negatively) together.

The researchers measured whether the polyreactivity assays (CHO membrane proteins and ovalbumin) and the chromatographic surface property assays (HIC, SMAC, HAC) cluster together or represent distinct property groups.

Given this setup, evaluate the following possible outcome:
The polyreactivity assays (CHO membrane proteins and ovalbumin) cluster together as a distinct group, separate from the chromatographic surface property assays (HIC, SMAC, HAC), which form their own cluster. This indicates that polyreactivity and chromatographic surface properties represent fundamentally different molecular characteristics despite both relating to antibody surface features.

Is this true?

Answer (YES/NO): YES